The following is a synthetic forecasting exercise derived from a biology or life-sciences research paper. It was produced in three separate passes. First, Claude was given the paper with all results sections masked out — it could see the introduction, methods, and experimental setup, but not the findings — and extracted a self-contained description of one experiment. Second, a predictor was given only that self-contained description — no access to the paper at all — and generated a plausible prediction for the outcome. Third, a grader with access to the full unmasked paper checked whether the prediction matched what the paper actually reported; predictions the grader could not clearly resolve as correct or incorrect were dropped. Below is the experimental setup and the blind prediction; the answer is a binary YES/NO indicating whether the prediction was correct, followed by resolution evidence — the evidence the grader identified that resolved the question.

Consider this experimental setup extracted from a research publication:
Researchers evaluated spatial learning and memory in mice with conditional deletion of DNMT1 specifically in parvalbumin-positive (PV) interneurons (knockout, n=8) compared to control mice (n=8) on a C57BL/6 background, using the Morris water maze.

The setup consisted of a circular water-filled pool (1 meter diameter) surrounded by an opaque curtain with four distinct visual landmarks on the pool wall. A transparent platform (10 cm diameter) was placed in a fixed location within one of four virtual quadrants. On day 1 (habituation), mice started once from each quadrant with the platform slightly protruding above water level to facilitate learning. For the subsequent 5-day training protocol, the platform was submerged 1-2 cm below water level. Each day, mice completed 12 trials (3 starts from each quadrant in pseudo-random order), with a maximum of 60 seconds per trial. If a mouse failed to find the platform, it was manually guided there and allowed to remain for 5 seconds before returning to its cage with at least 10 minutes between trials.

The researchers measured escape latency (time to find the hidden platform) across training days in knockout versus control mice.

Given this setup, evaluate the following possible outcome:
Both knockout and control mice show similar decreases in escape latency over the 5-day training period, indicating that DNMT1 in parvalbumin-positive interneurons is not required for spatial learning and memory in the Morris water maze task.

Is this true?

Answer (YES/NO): YES